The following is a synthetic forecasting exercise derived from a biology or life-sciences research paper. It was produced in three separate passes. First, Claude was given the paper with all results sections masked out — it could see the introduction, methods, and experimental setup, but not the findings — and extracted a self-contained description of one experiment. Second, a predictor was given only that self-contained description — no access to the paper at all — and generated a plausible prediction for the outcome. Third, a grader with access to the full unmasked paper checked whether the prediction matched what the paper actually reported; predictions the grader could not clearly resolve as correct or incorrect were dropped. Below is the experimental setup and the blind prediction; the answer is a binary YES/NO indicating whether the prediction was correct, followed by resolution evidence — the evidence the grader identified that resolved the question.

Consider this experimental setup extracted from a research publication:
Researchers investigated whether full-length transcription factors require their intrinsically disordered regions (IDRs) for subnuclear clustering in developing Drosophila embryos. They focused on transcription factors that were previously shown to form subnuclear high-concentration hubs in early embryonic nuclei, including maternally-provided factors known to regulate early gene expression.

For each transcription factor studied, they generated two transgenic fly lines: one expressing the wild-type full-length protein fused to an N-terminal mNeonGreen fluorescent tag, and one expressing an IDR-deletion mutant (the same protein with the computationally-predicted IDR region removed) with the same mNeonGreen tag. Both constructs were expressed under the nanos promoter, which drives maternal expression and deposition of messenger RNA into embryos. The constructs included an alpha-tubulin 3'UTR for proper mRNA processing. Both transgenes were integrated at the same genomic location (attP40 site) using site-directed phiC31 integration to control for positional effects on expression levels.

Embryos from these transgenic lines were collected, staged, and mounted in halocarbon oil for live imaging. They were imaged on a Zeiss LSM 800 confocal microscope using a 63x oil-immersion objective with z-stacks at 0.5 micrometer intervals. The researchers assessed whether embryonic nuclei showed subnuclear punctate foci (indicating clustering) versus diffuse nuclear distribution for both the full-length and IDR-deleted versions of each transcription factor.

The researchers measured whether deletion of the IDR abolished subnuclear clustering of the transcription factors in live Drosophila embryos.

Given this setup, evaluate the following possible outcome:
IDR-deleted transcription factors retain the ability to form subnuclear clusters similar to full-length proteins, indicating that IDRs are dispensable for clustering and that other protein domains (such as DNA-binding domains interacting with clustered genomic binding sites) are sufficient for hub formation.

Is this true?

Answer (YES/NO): YES